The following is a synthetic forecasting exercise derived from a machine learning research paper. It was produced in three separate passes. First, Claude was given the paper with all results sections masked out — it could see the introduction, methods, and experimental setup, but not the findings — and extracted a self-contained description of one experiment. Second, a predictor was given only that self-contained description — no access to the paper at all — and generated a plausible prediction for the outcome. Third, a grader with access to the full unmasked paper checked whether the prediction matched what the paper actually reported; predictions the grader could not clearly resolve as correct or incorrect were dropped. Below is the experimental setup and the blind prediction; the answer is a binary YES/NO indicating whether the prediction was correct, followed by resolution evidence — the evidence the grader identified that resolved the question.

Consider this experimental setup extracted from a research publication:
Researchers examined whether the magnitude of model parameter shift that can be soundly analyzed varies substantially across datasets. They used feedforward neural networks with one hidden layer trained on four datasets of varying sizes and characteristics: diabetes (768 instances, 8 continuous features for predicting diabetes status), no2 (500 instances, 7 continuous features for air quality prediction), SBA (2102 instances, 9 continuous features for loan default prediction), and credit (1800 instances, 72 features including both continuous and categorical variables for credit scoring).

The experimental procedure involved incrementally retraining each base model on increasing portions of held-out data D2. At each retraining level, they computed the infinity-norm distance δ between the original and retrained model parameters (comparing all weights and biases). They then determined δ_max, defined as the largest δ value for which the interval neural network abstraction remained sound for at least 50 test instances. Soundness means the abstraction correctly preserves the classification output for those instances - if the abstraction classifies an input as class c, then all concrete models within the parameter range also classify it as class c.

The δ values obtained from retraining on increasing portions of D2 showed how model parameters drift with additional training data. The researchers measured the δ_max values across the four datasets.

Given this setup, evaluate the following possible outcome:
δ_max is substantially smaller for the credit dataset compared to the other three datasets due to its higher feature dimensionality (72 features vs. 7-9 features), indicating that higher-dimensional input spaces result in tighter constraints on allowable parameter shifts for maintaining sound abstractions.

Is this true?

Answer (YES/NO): NO